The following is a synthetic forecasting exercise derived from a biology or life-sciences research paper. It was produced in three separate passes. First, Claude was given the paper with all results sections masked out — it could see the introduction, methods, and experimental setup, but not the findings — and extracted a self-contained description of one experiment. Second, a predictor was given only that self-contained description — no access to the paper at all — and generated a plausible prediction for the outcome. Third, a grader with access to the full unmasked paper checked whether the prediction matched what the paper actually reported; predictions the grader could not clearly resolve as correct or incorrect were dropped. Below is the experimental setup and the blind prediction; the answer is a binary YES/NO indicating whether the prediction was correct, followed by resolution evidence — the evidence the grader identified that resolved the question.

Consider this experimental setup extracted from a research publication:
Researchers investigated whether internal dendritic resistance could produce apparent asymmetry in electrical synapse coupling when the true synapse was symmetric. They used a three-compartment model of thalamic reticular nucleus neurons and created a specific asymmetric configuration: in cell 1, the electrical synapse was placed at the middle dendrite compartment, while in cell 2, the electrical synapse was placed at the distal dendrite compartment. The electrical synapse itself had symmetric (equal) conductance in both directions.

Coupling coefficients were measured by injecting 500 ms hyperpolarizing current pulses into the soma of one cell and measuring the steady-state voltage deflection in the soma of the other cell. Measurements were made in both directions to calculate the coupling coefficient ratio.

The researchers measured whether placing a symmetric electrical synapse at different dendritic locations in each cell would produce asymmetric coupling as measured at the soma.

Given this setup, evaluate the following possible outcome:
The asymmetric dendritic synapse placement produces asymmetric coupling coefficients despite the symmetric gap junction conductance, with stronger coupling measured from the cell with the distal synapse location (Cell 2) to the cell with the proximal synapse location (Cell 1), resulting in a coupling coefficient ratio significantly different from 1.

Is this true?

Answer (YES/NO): NO